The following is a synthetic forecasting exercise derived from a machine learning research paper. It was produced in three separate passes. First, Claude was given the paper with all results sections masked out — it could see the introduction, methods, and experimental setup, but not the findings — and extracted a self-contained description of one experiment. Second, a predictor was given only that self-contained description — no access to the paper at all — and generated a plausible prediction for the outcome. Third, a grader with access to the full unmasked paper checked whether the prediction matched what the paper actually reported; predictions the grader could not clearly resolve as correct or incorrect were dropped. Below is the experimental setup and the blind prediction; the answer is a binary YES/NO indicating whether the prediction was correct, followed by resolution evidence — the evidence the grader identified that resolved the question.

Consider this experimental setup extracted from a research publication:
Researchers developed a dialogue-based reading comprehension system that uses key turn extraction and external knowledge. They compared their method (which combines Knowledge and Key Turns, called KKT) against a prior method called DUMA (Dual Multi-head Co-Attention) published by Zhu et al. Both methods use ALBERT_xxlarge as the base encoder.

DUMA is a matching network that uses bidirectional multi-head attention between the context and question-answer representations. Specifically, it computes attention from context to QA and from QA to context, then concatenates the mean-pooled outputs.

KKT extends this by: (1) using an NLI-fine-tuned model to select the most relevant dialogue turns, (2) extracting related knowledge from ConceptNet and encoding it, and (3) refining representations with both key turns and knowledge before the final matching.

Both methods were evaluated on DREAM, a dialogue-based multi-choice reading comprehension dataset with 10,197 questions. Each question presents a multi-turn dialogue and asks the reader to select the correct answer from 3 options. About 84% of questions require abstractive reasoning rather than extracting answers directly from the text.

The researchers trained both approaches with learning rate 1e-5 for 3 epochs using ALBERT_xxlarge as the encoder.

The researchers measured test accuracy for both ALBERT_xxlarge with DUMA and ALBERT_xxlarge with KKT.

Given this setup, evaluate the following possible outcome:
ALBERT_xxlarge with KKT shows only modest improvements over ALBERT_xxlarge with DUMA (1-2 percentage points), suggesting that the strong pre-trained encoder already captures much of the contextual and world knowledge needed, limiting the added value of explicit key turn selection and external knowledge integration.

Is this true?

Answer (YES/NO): NO